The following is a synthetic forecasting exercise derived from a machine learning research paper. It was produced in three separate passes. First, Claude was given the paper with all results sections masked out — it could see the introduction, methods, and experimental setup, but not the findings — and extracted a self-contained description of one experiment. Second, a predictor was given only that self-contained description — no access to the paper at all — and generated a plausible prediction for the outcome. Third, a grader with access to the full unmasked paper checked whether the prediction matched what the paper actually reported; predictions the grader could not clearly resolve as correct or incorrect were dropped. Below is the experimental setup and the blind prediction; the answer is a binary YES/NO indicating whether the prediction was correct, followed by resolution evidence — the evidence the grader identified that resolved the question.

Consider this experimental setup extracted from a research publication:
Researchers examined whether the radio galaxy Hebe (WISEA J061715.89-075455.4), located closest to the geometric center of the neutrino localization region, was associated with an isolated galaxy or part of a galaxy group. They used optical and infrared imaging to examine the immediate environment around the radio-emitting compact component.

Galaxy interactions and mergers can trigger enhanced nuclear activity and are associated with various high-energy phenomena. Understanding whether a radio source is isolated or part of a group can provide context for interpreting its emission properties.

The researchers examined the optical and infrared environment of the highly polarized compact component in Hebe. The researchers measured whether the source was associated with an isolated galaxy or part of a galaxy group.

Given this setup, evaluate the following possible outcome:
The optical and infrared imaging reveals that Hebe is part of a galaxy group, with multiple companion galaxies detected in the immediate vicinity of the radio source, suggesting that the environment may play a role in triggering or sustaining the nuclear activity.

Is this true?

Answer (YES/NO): YES